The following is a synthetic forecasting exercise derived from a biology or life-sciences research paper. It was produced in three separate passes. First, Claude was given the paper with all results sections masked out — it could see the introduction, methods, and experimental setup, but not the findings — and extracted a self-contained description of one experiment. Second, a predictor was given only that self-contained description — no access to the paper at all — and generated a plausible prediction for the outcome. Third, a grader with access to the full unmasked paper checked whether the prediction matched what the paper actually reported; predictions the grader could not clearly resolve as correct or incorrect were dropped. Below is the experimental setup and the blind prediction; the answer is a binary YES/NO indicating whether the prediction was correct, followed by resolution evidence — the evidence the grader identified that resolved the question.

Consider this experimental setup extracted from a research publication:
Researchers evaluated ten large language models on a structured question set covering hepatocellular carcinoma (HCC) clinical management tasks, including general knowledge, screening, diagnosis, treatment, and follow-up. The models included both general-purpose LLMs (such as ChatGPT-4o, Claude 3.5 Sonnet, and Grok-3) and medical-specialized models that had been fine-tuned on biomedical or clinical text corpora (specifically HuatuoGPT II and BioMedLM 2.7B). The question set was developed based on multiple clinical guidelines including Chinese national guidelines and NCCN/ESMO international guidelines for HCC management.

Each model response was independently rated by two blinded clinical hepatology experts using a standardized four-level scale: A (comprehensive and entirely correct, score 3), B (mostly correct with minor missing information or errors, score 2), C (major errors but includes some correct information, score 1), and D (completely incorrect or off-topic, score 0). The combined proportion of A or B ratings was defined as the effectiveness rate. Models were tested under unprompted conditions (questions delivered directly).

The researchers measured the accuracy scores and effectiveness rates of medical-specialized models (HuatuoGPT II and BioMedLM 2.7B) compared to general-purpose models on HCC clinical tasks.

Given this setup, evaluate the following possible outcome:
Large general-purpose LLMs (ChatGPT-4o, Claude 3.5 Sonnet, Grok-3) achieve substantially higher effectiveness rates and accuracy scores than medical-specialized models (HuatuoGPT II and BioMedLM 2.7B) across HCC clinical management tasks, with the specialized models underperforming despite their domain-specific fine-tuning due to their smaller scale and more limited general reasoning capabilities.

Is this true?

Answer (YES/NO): YES